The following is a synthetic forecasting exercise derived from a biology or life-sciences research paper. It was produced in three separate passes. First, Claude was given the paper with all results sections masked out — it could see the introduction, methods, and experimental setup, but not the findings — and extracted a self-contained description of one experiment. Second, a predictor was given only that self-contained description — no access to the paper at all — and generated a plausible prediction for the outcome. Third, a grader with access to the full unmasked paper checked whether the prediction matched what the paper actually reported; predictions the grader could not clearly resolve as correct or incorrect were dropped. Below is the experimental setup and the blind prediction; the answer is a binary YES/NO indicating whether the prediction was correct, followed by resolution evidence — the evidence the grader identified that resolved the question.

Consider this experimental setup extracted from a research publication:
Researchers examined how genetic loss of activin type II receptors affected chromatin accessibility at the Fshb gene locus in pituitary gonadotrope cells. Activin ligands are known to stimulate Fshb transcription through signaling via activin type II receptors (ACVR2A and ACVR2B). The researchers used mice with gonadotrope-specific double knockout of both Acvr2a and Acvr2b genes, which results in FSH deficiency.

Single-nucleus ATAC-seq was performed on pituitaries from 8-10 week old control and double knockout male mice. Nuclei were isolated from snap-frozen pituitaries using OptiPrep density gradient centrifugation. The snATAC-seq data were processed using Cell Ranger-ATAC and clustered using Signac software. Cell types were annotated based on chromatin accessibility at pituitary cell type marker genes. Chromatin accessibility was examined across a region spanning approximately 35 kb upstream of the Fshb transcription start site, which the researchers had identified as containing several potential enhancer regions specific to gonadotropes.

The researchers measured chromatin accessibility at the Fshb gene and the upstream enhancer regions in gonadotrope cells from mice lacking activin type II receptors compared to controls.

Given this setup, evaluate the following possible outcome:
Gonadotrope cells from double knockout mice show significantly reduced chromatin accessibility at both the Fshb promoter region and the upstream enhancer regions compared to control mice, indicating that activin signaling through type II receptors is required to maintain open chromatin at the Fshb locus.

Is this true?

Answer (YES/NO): NO